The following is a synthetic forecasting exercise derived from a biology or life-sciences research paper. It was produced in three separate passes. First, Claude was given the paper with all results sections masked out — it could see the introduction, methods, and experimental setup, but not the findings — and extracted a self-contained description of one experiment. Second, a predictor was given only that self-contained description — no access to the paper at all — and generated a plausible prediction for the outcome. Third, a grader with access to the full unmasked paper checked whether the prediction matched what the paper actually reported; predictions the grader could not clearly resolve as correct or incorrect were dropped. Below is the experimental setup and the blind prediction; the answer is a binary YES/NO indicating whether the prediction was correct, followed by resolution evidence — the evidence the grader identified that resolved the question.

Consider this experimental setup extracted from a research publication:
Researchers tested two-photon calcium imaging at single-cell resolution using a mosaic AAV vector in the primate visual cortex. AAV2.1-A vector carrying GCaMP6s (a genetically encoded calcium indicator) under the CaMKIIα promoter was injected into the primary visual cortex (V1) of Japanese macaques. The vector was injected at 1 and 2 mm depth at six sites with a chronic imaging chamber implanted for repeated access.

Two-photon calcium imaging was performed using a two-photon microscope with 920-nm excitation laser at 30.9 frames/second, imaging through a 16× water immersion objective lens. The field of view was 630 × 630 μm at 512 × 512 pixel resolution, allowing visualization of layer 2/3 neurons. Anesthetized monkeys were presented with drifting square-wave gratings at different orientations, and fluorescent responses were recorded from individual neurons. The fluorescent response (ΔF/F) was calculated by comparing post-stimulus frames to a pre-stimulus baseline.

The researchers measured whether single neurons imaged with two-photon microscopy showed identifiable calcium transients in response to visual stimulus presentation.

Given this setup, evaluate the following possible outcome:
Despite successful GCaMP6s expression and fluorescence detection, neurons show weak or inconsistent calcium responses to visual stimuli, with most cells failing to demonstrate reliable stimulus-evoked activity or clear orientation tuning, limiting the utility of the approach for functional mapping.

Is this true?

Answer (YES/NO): NO